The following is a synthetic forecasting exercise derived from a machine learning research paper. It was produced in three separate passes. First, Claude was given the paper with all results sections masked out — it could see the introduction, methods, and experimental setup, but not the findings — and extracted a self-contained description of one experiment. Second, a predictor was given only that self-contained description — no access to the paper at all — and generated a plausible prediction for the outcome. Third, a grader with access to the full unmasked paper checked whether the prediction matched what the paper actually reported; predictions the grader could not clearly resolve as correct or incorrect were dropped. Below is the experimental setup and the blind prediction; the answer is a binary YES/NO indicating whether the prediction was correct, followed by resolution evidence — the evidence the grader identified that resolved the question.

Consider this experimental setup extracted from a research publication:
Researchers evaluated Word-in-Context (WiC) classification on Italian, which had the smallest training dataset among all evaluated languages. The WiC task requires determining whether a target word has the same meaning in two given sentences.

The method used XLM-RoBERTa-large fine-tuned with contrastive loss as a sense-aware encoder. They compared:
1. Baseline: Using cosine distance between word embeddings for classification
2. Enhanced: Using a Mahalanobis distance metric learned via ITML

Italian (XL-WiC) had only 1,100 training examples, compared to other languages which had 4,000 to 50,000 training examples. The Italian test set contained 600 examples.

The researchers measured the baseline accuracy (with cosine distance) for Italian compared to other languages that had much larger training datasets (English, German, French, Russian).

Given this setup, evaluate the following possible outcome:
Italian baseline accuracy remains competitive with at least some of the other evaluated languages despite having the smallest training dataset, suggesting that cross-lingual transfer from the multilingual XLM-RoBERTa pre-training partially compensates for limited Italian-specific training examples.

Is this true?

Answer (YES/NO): NO